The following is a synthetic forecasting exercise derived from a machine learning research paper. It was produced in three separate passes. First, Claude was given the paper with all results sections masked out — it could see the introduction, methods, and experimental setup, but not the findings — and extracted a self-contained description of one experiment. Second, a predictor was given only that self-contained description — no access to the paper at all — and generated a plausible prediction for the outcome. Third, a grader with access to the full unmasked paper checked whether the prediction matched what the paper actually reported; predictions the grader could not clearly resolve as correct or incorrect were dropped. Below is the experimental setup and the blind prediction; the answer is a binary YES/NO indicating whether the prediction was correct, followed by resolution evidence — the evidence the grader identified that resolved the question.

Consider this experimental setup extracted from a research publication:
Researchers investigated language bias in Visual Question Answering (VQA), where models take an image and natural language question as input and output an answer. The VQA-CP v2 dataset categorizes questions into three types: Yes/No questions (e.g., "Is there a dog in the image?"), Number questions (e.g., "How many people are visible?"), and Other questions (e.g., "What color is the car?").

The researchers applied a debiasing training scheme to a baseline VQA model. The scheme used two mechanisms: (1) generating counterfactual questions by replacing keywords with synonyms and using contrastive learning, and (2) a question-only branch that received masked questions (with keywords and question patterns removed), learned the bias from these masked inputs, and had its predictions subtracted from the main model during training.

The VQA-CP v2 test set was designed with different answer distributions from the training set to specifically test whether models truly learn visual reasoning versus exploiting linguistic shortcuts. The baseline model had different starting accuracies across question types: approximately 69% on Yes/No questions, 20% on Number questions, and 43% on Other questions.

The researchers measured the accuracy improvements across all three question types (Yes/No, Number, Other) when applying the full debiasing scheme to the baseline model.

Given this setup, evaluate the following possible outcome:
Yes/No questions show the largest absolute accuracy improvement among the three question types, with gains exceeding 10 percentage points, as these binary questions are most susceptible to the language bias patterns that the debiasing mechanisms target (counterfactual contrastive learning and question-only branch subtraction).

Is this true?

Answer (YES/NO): NO